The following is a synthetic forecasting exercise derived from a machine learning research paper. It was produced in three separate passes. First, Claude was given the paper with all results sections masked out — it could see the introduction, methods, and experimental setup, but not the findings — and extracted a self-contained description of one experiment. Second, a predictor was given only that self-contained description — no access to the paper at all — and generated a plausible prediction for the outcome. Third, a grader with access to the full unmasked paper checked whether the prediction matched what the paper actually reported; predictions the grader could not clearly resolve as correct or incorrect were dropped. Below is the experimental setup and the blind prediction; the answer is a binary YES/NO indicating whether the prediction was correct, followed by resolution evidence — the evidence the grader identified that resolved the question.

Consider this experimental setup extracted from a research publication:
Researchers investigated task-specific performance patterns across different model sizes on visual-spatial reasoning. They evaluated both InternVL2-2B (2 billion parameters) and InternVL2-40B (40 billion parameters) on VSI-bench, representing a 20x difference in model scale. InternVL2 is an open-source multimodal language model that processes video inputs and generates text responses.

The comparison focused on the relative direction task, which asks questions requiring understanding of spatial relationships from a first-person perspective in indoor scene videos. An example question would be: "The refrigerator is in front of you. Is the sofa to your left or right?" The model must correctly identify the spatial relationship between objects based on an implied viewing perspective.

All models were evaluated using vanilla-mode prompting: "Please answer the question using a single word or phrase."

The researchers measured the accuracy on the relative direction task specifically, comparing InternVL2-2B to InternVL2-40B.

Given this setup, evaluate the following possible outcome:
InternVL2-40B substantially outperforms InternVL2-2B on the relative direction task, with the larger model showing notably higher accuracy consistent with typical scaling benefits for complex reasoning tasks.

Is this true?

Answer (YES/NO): NO